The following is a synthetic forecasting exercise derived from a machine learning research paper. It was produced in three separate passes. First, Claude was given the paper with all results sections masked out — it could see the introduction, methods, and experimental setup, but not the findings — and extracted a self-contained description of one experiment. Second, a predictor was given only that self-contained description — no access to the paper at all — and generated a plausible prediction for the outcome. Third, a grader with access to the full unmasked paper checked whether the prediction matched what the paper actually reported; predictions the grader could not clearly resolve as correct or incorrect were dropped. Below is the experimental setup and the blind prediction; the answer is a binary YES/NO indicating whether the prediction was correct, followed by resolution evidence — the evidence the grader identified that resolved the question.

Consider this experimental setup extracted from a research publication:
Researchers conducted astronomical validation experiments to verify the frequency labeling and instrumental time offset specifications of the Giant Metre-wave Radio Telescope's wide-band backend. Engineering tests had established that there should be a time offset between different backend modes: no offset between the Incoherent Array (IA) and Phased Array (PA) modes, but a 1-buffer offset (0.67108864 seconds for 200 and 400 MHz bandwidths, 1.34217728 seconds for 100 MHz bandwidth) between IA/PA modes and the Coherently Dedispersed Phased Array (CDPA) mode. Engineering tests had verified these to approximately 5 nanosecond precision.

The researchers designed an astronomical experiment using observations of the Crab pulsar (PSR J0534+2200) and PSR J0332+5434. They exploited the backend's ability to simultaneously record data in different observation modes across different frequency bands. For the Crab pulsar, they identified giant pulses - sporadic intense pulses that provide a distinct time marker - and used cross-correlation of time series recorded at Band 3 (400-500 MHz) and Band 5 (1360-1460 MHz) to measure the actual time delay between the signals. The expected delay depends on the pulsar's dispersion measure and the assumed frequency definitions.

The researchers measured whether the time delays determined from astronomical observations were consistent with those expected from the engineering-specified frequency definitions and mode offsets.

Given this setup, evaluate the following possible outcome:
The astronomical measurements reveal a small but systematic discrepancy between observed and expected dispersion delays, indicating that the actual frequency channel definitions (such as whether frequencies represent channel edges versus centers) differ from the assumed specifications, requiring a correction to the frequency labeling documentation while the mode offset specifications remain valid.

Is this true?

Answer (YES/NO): NO